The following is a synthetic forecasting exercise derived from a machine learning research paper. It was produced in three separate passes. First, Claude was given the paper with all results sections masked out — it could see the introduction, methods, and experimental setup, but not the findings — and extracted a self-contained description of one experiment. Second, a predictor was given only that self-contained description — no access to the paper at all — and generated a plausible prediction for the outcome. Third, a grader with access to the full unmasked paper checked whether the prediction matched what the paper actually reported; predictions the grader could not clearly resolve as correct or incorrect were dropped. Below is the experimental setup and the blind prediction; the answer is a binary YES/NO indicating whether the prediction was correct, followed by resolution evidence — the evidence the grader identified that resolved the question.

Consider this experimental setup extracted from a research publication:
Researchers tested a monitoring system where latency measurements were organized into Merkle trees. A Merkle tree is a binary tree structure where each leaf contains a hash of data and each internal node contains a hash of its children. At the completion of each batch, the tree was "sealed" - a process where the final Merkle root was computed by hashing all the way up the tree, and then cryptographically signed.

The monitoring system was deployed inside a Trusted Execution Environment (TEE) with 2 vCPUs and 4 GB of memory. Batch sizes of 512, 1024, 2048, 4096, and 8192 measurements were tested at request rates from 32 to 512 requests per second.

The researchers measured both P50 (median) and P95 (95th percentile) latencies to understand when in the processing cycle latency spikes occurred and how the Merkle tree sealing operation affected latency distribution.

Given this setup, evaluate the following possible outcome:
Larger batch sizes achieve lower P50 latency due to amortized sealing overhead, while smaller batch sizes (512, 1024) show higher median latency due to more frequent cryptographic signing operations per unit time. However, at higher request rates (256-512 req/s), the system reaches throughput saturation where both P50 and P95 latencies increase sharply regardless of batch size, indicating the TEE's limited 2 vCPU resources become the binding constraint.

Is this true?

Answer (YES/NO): NO